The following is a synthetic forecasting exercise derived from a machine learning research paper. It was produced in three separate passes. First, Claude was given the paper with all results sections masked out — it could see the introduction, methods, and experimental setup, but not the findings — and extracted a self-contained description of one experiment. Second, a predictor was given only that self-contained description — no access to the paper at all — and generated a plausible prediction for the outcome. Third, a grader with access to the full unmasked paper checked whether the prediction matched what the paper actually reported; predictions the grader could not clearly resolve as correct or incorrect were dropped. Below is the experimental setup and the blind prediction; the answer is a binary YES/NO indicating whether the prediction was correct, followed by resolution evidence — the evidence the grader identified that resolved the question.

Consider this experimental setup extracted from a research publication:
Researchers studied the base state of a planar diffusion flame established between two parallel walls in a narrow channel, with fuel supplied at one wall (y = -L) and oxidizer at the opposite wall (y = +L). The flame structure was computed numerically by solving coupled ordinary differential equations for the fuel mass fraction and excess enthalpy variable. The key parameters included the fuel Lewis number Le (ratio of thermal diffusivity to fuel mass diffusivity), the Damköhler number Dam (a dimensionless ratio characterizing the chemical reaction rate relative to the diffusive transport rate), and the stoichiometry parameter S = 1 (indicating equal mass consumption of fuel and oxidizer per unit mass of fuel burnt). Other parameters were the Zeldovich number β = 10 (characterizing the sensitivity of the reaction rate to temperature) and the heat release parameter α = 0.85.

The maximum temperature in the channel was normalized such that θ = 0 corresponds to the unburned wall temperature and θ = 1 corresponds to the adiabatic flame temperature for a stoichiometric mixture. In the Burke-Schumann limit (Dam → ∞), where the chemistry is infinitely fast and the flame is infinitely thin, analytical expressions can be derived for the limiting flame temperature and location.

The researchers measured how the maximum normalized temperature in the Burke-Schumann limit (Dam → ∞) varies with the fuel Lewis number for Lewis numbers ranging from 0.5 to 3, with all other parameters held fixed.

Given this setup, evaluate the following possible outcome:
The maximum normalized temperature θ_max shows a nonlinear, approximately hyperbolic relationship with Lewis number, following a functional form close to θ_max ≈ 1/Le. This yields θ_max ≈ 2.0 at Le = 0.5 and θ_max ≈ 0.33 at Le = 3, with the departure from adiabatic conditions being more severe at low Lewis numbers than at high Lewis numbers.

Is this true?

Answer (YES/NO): NO